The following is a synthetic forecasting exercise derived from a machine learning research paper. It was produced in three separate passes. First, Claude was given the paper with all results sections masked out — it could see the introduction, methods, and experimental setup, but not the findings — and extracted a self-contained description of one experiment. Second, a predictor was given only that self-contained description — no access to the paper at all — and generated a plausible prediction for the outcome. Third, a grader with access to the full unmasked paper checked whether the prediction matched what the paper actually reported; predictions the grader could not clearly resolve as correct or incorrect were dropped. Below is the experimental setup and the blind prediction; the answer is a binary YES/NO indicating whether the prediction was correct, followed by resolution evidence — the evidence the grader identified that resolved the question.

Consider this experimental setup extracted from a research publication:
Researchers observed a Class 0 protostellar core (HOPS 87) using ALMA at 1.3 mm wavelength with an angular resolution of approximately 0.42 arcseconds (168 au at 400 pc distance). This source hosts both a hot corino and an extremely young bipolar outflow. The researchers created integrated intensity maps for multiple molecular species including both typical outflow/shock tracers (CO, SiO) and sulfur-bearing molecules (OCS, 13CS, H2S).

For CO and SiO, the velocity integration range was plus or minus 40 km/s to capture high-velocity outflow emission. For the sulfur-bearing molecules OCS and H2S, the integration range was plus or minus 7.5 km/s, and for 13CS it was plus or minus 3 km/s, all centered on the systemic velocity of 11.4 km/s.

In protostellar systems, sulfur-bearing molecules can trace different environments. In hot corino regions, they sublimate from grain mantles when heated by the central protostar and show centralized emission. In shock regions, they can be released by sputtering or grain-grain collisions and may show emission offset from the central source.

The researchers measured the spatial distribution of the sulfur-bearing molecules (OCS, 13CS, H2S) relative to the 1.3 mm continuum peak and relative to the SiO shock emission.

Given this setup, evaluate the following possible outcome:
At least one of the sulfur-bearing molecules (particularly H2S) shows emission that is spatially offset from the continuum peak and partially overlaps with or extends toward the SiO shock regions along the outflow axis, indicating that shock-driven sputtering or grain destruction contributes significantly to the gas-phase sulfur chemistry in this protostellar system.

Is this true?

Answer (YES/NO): YES